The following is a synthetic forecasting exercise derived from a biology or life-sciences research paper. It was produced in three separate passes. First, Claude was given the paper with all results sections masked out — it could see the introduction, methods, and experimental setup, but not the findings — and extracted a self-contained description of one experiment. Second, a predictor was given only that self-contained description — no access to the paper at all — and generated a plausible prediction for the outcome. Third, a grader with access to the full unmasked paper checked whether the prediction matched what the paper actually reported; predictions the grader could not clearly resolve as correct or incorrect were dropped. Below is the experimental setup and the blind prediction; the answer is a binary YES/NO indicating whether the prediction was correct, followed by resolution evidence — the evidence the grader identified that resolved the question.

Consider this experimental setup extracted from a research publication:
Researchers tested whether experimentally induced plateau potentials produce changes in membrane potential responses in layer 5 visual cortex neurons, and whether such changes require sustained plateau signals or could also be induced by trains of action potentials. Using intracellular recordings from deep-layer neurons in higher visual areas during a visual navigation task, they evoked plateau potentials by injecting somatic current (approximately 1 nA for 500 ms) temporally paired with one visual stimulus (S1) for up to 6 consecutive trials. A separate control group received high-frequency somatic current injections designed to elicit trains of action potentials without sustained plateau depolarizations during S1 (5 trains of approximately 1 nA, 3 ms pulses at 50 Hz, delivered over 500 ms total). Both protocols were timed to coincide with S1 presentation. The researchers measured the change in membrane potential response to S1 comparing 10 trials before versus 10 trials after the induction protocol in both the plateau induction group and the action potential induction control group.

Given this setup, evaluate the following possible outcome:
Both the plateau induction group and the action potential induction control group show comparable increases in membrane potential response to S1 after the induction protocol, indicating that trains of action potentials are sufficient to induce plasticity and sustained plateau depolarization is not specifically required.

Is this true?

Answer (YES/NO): NO